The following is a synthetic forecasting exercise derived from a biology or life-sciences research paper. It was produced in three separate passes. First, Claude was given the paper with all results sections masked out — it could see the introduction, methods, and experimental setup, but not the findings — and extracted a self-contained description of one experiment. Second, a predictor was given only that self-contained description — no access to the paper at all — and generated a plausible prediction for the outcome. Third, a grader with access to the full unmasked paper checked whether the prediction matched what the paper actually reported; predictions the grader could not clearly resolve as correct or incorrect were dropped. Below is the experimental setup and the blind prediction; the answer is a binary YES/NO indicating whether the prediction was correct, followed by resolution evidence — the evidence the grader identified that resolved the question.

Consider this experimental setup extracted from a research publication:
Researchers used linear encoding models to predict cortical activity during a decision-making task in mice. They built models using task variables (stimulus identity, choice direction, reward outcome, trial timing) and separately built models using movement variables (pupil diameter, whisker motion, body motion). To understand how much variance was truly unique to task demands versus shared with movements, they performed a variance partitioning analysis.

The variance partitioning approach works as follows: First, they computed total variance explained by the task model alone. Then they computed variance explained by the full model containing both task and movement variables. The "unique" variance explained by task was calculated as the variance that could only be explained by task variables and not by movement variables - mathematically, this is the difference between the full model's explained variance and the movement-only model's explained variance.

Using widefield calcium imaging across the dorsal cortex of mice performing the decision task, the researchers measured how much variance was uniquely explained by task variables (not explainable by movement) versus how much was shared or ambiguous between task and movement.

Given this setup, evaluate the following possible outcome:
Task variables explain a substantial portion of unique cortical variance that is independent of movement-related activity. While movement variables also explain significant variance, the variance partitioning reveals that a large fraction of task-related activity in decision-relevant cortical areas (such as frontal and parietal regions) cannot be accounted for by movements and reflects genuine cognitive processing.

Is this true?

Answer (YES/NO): NO